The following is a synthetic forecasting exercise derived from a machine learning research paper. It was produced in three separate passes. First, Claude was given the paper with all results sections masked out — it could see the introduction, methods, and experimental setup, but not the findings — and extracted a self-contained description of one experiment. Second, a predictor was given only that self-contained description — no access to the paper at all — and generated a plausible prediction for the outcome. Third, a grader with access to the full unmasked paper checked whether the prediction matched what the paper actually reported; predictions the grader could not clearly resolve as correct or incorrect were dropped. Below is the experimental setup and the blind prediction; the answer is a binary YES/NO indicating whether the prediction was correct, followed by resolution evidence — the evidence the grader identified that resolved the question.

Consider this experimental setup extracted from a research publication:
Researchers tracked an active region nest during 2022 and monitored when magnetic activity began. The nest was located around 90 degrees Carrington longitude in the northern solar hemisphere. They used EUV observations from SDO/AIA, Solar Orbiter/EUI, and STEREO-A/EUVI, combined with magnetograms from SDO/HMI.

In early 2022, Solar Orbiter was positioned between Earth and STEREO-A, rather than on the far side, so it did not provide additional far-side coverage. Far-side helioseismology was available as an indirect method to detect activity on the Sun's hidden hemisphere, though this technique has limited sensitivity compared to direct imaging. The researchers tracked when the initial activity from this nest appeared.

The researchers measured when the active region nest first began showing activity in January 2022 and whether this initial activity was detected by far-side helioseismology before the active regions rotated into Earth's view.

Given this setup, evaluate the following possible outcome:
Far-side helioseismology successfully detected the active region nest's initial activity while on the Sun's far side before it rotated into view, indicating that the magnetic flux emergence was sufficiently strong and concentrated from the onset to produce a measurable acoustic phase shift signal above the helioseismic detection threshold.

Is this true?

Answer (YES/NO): NO